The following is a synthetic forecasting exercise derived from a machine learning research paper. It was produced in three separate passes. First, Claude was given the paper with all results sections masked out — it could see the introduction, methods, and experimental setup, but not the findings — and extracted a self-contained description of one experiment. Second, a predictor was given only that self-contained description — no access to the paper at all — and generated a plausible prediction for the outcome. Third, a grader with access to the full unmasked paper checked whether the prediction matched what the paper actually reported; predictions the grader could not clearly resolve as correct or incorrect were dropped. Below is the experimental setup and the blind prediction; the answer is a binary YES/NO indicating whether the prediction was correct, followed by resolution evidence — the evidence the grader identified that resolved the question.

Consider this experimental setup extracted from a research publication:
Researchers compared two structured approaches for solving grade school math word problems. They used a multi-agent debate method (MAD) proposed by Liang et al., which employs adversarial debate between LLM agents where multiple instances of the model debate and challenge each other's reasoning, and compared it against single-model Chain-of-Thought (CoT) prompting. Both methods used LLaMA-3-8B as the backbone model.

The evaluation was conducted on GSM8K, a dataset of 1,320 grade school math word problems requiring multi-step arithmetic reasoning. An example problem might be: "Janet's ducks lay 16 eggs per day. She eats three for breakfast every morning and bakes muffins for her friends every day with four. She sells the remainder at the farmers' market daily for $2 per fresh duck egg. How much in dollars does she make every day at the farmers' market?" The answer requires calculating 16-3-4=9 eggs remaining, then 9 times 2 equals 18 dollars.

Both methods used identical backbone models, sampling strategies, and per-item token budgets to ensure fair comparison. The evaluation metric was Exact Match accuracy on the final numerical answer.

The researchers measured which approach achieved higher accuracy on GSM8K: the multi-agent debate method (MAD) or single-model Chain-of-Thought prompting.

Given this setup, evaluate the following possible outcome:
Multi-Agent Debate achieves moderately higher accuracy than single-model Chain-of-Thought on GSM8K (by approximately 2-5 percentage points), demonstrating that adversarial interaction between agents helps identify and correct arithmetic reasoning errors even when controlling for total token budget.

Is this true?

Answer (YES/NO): NO